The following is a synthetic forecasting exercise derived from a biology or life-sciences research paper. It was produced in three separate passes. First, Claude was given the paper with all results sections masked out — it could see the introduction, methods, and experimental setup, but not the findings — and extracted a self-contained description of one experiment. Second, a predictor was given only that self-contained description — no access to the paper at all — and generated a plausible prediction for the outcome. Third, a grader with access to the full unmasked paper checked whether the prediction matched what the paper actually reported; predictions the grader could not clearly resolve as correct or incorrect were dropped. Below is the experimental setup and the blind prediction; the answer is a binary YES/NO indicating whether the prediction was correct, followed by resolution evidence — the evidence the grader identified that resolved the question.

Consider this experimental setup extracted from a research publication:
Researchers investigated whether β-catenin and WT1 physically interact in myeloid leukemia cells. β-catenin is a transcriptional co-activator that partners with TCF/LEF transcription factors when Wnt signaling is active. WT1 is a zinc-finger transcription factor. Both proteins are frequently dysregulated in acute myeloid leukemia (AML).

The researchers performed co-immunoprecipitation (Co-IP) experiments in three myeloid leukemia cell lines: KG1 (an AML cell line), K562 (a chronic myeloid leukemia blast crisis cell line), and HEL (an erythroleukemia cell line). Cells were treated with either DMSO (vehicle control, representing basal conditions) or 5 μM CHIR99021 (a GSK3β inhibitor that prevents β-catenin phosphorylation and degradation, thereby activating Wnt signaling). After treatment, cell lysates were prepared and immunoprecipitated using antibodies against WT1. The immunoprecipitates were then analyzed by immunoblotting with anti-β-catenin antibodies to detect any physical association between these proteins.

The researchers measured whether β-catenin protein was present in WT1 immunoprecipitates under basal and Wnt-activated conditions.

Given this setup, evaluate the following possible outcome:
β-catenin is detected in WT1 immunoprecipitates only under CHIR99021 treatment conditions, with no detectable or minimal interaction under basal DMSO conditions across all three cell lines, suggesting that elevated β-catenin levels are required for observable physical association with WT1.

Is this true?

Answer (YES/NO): NO